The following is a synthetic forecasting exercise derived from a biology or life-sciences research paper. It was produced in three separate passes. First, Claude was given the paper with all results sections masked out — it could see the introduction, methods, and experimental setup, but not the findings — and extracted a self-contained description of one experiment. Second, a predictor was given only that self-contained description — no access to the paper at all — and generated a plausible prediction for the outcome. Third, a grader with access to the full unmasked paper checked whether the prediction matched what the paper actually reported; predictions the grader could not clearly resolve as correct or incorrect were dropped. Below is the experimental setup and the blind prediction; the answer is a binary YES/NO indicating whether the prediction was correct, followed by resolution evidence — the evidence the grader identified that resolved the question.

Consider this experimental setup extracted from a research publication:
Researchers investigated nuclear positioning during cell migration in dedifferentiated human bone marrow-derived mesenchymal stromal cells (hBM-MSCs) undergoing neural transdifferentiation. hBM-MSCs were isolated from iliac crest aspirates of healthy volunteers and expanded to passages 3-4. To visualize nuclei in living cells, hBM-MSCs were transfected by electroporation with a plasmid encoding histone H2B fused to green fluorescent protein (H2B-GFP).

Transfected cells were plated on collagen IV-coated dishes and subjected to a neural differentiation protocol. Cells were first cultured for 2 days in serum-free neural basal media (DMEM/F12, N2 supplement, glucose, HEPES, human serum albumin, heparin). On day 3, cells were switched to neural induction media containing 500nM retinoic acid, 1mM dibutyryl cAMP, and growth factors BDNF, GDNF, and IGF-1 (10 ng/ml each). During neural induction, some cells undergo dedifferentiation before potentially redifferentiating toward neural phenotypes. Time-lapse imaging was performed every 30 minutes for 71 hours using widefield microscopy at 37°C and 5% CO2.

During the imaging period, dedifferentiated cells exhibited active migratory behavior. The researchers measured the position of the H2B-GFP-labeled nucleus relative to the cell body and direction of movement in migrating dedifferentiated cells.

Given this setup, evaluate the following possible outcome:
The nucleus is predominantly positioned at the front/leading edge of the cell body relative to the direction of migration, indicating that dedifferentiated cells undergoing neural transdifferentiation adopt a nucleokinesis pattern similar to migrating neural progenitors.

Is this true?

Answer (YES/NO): YES